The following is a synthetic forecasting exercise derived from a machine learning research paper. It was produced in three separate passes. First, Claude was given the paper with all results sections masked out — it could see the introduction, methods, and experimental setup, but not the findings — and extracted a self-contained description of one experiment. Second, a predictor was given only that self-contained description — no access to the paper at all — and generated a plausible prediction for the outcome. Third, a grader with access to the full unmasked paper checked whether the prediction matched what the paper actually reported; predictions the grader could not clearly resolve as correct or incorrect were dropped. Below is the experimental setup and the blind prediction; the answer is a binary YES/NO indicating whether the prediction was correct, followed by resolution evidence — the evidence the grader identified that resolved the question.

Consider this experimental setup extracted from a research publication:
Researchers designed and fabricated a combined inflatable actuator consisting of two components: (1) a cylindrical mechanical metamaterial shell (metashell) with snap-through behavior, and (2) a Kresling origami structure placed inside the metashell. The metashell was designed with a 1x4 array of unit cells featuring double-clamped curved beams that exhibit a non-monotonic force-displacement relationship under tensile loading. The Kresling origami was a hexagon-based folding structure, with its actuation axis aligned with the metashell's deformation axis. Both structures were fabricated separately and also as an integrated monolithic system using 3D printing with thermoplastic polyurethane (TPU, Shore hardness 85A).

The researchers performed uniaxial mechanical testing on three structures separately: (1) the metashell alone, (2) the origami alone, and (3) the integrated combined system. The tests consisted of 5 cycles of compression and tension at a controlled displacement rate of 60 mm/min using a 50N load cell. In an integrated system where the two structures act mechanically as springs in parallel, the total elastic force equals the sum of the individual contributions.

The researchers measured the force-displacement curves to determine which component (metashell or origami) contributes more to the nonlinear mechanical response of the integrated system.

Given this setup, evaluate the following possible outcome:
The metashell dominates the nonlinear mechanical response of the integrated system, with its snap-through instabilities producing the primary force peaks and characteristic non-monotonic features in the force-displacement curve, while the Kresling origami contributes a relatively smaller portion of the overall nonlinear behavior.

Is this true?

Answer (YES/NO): YES